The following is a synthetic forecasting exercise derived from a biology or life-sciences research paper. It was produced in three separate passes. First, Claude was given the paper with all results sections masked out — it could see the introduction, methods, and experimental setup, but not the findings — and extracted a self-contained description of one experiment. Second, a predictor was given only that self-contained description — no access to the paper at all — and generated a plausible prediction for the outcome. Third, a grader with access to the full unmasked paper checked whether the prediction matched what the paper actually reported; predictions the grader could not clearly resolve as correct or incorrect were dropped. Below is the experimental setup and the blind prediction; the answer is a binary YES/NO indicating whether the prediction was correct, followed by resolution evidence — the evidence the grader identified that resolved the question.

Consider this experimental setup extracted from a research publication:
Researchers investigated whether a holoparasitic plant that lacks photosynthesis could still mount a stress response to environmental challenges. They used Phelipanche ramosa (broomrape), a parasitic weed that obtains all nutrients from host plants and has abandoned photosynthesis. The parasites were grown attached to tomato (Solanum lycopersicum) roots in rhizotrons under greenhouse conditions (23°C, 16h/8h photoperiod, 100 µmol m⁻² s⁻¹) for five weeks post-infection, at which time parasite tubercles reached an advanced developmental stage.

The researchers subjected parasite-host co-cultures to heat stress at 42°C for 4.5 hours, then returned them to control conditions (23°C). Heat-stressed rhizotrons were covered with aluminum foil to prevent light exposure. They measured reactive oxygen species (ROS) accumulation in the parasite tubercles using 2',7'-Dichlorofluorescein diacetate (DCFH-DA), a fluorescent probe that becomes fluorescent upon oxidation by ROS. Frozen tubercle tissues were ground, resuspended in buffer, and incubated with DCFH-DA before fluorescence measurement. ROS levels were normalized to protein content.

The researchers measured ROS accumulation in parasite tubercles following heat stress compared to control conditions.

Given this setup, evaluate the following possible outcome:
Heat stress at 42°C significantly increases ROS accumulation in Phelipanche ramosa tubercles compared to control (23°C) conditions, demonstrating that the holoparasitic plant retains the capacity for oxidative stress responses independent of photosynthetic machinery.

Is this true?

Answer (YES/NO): YES